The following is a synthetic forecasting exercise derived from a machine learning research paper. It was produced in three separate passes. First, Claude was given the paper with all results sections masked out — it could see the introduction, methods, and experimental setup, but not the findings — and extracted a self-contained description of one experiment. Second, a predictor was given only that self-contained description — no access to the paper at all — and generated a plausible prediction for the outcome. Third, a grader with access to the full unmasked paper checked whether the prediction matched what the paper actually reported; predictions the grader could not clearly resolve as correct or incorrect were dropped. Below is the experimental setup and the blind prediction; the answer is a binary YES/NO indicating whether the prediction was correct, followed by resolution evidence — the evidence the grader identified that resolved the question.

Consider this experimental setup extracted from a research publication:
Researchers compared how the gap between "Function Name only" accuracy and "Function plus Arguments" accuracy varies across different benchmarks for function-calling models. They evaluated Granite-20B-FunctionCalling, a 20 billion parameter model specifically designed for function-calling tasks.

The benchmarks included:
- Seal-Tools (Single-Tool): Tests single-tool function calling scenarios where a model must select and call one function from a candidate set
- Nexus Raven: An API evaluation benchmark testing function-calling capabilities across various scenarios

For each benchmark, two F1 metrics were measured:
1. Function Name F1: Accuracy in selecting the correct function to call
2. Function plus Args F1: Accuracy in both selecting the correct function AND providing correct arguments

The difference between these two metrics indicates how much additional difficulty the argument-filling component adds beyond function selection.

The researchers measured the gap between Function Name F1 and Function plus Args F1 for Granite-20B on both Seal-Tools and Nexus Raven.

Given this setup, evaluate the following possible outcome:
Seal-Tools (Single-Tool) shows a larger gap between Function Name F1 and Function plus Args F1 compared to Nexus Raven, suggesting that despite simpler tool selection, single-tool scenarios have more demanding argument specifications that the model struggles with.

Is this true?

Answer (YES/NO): NO